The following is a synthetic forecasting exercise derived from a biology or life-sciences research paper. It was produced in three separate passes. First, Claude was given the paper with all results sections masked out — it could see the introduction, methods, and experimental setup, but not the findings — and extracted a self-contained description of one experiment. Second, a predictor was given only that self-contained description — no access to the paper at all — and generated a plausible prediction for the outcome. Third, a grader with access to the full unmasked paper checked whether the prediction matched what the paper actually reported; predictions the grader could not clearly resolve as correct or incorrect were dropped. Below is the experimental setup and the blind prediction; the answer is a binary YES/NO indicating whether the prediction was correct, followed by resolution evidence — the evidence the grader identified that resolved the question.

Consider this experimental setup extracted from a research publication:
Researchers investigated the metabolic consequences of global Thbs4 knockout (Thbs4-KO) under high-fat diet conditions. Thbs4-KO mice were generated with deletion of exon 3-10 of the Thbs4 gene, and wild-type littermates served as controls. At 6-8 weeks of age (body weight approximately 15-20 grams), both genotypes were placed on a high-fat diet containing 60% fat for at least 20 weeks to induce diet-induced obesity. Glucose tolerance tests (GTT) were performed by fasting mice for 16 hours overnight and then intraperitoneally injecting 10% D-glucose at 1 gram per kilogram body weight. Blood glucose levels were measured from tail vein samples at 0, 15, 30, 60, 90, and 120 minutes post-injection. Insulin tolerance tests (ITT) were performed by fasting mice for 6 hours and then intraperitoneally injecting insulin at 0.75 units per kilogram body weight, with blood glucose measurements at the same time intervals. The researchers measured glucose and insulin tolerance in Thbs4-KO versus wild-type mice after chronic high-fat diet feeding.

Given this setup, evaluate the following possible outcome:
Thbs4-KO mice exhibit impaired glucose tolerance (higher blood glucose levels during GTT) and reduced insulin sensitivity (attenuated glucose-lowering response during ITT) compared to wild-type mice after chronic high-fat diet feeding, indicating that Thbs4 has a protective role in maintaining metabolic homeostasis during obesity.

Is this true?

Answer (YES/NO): YES